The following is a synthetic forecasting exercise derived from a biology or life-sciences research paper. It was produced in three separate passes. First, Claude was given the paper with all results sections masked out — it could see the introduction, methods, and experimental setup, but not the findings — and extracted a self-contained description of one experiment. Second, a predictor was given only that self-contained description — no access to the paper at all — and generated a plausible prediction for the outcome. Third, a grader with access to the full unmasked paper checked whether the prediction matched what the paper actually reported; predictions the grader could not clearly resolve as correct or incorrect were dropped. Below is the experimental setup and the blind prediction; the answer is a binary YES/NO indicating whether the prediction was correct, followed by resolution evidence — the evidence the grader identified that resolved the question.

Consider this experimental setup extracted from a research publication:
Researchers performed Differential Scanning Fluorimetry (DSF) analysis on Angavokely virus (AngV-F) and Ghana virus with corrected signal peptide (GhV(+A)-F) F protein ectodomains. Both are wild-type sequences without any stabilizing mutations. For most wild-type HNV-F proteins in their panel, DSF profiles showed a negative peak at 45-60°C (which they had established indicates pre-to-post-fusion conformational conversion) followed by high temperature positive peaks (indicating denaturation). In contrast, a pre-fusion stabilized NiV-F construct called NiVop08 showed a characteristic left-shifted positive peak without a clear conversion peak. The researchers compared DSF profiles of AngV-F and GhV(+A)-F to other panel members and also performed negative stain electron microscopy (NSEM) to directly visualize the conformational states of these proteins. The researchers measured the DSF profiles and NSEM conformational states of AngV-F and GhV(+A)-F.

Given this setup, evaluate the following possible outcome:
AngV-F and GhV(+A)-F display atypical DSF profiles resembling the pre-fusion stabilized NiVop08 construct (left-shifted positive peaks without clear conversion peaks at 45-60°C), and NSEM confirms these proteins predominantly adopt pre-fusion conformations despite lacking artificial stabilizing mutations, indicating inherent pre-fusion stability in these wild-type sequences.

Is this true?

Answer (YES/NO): YES